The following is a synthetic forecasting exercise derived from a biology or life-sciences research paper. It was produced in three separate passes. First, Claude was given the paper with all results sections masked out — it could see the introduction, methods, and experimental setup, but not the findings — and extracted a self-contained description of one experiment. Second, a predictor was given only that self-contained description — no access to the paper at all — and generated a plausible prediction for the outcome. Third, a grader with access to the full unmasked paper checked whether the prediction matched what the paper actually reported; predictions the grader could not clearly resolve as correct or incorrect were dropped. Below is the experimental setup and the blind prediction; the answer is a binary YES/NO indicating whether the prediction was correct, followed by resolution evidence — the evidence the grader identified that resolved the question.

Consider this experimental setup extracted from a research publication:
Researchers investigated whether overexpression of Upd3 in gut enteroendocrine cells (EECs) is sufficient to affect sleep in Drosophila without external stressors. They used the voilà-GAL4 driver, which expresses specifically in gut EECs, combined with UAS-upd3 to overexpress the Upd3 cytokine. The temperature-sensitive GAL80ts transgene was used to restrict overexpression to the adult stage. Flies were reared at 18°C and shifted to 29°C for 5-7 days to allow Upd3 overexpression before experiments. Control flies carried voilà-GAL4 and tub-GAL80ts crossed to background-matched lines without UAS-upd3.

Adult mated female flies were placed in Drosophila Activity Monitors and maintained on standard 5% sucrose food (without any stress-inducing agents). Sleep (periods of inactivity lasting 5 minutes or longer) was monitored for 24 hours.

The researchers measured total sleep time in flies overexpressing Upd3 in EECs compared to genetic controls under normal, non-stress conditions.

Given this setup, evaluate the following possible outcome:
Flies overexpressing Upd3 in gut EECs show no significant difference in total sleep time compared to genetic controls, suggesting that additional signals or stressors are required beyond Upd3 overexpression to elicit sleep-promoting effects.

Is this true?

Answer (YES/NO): NO